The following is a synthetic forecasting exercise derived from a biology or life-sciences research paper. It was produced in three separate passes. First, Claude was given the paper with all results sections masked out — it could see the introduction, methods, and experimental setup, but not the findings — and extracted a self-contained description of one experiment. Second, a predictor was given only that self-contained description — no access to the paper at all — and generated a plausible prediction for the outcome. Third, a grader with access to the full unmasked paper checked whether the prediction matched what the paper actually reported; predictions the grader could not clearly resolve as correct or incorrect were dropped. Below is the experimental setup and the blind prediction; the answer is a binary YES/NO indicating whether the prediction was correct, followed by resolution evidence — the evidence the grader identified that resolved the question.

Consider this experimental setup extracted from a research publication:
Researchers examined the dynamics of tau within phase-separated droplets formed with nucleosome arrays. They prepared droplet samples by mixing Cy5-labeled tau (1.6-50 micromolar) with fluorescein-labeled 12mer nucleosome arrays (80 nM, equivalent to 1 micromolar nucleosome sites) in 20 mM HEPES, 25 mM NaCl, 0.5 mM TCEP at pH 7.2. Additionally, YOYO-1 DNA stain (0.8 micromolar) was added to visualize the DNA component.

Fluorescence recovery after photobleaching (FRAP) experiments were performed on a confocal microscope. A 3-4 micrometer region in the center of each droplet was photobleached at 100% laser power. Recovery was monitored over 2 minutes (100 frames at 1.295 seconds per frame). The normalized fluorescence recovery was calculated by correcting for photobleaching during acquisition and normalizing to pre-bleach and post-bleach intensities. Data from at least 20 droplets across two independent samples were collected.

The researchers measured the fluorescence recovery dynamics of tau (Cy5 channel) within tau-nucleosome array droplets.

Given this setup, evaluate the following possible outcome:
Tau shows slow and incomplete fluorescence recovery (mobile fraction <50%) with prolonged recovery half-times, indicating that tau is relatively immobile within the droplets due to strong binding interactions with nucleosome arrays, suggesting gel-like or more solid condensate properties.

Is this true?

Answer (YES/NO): YES